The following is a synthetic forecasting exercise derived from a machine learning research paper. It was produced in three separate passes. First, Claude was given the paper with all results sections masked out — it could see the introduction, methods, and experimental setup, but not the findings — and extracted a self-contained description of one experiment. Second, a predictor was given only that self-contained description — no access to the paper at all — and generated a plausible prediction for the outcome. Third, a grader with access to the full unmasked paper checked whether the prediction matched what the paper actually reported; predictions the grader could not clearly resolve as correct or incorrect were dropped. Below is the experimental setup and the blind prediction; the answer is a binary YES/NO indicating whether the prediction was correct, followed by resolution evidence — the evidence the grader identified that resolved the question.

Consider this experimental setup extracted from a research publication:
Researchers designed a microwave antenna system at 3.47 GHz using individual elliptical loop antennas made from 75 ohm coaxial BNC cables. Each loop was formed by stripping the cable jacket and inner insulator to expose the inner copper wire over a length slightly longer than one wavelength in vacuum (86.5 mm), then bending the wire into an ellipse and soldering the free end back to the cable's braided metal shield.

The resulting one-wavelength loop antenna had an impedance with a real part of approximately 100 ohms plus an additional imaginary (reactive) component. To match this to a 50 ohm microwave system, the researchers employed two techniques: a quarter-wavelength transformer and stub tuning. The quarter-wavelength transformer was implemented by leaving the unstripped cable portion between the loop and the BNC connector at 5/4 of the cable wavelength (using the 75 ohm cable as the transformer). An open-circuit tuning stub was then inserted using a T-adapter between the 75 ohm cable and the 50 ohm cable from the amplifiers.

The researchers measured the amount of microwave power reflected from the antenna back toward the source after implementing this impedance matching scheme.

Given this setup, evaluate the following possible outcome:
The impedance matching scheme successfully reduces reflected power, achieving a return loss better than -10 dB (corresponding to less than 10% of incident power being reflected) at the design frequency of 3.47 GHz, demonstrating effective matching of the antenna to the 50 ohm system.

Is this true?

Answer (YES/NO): NO